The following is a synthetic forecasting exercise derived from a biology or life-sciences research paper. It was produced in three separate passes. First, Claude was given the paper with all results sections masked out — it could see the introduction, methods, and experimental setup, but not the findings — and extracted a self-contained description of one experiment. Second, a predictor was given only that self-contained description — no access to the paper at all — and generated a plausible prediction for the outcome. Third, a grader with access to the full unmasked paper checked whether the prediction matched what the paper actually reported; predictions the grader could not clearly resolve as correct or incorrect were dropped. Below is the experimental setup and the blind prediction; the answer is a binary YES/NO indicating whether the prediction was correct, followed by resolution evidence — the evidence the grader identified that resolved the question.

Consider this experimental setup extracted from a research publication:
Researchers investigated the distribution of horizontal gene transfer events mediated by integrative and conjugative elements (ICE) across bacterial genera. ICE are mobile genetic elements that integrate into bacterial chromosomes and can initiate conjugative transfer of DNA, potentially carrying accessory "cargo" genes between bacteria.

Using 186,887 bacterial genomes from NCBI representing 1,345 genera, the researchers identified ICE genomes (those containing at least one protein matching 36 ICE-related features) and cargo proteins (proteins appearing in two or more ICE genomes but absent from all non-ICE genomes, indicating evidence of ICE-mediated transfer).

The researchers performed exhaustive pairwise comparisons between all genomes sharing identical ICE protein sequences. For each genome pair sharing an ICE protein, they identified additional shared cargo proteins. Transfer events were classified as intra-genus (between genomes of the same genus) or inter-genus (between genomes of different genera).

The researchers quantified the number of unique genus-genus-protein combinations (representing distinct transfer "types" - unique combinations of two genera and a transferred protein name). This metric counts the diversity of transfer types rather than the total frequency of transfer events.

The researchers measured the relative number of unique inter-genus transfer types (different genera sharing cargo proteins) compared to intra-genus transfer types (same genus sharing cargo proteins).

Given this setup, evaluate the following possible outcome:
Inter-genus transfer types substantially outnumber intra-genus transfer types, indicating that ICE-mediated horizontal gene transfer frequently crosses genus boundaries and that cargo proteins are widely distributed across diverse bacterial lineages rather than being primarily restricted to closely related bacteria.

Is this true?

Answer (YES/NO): YES